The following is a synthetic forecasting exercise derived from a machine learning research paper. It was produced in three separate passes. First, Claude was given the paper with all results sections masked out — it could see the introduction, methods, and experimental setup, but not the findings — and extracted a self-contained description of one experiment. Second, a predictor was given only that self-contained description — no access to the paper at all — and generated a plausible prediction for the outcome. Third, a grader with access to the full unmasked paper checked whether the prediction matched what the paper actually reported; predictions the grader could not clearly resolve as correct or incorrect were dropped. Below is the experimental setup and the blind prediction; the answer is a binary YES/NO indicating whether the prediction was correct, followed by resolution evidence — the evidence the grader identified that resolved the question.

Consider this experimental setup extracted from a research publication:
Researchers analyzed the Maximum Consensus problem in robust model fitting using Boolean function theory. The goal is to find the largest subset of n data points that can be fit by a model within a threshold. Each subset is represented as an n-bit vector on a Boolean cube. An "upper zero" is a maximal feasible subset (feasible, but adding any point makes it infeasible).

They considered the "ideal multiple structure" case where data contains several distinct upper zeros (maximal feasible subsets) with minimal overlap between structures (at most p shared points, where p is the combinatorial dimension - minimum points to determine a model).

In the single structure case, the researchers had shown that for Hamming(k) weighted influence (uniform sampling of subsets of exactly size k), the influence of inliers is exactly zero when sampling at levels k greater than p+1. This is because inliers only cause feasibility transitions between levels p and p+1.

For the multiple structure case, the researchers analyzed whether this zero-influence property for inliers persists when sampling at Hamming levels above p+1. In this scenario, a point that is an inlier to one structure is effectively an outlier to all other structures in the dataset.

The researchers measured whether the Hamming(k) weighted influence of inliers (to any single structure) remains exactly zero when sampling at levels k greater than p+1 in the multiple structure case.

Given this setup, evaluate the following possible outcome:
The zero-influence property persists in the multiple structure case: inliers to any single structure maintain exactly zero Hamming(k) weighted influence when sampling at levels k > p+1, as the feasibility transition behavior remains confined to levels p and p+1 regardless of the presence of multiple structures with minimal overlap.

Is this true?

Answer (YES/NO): NO